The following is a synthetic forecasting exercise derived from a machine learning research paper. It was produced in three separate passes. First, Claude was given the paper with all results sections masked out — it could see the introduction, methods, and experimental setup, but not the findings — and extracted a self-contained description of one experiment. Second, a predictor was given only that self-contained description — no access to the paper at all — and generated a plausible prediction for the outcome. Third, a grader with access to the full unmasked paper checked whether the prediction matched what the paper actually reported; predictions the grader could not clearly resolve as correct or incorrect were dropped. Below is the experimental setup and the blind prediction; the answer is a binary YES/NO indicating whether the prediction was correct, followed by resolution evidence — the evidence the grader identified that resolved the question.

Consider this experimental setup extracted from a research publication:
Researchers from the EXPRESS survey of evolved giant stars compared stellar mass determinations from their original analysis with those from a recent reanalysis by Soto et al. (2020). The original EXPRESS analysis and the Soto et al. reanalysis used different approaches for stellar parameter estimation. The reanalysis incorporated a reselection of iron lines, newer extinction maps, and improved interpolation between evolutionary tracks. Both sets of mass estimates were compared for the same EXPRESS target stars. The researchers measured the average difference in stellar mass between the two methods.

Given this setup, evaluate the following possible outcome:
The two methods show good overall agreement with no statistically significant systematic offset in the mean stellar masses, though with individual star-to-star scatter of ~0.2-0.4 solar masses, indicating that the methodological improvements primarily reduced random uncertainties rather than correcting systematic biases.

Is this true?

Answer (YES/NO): NO